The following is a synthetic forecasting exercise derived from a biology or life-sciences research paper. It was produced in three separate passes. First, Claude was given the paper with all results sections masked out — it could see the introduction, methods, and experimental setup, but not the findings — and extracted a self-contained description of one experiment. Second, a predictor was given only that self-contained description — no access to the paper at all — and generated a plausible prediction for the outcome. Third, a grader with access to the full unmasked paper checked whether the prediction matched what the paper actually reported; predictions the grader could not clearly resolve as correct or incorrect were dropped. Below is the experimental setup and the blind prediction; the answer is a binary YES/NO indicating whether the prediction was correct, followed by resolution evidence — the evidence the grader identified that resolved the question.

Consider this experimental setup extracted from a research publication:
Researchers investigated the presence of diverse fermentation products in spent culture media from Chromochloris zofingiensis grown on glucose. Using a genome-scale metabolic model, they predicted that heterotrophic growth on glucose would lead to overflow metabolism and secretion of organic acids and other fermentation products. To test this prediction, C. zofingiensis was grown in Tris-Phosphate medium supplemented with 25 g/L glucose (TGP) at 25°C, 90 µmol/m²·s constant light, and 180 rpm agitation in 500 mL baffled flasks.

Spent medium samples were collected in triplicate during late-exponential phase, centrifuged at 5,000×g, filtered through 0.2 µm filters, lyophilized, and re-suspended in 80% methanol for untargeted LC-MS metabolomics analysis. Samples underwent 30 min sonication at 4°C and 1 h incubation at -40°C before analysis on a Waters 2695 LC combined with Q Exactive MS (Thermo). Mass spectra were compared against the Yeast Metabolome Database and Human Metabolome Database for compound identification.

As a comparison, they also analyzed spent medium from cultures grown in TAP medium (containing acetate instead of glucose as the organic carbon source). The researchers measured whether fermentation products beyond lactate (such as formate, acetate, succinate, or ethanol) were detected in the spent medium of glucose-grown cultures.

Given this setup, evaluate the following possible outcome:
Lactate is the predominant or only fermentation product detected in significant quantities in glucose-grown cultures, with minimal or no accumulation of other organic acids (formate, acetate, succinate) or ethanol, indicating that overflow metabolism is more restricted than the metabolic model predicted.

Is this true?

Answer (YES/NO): NO